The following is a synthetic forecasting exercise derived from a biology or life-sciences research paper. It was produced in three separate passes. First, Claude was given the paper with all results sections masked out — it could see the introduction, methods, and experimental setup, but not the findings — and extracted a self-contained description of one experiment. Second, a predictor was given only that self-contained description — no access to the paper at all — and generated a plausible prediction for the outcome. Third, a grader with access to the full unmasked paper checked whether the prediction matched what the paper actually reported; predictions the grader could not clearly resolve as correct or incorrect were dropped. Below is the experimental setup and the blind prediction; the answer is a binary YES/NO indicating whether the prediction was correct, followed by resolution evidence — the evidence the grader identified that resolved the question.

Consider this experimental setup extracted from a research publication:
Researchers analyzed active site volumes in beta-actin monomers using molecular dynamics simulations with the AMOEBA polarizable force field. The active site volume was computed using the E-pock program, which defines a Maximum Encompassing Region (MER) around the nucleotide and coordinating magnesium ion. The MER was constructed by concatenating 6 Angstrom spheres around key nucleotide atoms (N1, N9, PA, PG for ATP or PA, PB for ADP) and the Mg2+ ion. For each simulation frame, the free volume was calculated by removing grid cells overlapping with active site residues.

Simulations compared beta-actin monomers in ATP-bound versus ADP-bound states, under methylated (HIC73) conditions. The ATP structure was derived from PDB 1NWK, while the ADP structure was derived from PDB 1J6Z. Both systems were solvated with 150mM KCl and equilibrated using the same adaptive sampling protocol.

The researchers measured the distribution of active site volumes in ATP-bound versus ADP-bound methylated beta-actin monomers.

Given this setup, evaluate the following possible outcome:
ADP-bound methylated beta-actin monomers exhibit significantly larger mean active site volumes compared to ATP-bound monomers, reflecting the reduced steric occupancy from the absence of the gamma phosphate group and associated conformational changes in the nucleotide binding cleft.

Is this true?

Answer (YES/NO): NO